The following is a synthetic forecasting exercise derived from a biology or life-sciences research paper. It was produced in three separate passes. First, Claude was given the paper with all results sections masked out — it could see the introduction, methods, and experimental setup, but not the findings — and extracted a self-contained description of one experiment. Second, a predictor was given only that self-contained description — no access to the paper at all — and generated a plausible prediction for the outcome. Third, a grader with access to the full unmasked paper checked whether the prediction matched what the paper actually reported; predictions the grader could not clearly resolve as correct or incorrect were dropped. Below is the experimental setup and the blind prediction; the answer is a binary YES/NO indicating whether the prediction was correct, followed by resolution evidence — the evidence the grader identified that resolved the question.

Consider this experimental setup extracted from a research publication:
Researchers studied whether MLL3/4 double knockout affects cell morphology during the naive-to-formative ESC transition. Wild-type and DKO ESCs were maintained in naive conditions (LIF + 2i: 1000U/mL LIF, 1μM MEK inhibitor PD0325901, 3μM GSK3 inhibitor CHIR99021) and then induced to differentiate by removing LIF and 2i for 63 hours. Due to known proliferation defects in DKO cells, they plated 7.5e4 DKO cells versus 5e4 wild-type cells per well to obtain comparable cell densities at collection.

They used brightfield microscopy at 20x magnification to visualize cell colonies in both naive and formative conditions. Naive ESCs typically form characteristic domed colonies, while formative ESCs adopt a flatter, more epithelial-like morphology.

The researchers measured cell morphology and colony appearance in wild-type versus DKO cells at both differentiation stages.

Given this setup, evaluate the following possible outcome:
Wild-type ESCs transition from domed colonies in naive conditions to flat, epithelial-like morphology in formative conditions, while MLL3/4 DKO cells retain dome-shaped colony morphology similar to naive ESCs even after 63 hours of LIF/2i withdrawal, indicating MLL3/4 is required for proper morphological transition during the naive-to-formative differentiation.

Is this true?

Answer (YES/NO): NO